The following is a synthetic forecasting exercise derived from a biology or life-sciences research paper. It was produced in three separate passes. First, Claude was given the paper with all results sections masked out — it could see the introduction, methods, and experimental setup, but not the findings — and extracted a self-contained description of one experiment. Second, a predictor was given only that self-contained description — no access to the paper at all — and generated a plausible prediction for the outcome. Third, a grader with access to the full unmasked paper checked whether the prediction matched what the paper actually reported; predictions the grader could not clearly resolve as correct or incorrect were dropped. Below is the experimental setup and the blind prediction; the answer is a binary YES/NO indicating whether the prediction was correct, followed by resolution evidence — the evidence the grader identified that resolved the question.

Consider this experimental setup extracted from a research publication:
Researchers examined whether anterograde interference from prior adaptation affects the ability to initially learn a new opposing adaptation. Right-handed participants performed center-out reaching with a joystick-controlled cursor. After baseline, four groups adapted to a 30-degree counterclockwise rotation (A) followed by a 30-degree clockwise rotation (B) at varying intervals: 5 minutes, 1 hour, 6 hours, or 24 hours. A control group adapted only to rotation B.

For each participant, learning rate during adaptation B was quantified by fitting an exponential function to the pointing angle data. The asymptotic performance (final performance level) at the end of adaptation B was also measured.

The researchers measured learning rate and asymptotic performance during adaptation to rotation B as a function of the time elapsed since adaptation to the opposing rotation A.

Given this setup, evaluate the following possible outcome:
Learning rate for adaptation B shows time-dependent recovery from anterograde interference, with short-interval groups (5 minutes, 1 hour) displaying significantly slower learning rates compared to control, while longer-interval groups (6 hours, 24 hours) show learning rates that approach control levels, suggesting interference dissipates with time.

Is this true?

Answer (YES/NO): YES